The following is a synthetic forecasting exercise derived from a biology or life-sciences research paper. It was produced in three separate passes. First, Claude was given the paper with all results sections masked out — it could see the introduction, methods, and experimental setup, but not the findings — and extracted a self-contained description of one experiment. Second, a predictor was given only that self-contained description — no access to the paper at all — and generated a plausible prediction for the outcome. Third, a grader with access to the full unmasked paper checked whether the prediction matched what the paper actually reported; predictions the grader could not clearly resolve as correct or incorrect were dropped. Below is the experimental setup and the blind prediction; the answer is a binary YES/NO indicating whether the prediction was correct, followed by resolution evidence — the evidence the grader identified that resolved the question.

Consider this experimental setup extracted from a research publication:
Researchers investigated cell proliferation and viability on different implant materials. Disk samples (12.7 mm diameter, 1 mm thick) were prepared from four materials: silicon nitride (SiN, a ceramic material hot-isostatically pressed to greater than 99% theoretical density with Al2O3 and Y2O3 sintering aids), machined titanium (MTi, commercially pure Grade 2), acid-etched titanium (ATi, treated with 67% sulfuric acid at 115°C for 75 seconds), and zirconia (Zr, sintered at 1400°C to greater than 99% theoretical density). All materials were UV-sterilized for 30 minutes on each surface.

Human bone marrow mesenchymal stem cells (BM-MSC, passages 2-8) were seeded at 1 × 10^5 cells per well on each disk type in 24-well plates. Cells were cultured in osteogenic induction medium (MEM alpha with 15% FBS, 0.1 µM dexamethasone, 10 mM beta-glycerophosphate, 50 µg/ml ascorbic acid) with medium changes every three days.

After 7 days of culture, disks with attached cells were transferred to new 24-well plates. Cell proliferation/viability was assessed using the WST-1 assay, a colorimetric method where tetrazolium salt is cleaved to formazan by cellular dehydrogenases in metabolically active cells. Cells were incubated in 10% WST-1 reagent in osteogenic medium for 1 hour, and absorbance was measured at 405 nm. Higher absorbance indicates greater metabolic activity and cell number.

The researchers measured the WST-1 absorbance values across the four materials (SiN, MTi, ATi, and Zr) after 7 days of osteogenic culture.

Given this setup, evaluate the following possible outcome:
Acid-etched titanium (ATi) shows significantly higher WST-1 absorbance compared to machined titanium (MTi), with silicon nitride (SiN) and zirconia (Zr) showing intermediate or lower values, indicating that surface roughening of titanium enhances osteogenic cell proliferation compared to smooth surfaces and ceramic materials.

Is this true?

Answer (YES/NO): NO